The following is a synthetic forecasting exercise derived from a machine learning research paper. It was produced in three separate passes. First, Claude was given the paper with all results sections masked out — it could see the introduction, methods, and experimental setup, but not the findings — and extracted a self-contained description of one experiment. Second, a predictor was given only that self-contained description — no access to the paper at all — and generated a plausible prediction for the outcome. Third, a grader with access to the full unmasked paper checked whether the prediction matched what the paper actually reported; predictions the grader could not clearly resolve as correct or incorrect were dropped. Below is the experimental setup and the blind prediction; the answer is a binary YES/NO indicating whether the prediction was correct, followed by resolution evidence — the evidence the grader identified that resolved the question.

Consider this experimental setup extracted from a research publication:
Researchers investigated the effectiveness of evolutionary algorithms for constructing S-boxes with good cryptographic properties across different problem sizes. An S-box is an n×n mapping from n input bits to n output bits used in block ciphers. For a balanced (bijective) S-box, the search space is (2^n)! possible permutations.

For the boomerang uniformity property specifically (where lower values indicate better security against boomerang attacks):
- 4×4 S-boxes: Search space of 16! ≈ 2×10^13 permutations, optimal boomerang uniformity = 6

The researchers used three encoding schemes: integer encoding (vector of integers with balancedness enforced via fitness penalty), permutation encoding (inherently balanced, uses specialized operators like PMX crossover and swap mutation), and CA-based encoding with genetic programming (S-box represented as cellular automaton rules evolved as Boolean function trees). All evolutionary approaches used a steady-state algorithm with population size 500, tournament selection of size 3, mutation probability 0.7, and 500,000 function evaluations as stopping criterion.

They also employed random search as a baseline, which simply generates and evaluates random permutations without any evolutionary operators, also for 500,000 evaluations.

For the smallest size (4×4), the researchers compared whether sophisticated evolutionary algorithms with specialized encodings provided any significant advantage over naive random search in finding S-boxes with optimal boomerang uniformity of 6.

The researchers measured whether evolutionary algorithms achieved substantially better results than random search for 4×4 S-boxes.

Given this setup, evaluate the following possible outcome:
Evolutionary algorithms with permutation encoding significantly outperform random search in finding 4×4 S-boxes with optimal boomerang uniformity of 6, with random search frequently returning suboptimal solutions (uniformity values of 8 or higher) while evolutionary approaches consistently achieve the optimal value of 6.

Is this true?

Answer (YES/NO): NO